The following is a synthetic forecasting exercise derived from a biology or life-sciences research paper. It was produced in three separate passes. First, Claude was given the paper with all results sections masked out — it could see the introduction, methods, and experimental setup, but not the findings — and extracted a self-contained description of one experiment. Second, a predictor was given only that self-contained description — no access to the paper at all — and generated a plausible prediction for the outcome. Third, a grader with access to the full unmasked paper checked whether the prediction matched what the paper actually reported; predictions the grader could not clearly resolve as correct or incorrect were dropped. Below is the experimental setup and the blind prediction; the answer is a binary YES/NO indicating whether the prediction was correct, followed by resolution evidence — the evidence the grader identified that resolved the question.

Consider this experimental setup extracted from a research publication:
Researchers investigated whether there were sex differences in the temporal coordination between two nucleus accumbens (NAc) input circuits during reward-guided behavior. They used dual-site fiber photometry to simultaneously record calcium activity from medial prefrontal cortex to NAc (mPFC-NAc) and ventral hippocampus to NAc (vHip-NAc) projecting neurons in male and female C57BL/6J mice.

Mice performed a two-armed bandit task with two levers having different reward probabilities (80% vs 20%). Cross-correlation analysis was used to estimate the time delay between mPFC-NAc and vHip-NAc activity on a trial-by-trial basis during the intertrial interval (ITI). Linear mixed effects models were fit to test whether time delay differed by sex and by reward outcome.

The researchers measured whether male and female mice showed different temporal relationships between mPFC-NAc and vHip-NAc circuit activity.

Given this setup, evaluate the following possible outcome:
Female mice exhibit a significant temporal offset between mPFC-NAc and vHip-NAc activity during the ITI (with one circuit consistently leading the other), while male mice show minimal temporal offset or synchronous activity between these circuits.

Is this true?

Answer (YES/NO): NO